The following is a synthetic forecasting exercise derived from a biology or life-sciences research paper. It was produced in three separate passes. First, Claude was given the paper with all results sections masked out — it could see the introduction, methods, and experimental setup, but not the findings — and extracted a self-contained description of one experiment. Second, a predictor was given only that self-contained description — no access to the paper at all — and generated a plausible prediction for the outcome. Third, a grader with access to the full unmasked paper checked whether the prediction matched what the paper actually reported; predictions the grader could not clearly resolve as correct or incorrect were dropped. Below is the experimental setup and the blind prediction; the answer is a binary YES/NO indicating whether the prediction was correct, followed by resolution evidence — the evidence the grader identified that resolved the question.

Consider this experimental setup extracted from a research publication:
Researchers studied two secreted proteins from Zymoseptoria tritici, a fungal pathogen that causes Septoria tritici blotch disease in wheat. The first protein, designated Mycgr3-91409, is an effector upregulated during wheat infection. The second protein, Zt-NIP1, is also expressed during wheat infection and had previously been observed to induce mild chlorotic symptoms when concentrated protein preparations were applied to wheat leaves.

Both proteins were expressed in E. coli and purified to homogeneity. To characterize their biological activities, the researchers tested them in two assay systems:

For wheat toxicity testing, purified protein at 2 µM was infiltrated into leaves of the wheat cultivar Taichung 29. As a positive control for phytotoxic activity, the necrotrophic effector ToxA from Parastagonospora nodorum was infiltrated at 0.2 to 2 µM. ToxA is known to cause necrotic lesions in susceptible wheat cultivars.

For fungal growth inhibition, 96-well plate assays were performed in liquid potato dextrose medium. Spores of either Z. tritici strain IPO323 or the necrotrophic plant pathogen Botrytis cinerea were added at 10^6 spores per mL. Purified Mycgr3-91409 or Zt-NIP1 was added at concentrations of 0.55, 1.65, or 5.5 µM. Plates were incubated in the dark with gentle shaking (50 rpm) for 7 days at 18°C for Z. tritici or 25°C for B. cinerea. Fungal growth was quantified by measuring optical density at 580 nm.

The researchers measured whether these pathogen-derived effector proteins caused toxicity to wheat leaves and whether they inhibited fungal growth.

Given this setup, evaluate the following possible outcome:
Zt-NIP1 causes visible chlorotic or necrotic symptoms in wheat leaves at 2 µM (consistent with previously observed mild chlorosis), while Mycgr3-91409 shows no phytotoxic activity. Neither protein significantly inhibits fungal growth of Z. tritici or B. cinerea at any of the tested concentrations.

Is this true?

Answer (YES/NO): NO